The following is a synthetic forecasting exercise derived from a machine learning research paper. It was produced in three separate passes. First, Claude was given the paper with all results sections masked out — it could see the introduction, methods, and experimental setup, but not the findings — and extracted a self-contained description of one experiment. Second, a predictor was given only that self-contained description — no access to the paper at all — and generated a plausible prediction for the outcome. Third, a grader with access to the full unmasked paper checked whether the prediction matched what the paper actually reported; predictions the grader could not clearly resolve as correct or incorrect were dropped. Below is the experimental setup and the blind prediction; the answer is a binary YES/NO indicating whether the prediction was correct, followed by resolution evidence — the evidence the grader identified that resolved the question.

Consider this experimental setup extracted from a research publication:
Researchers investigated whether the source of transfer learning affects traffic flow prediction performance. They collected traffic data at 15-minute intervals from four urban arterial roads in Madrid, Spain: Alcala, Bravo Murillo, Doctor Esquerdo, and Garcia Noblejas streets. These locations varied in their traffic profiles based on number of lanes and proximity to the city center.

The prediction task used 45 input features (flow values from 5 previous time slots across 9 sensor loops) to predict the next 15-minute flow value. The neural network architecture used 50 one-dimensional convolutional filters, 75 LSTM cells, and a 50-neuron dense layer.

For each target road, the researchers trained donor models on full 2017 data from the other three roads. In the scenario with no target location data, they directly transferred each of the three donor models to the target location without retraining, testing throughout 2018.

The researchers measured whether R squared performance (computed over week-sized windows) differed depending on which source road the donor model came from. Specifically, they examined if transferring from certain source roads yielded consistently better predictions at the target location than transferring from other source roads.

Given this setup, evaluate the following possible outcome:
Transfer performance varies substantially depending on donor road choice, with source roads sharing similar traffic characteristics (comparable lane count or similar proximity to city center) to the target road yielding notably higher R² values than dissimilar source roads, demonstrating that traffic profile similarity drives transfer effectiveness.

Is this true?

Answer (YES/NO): NO